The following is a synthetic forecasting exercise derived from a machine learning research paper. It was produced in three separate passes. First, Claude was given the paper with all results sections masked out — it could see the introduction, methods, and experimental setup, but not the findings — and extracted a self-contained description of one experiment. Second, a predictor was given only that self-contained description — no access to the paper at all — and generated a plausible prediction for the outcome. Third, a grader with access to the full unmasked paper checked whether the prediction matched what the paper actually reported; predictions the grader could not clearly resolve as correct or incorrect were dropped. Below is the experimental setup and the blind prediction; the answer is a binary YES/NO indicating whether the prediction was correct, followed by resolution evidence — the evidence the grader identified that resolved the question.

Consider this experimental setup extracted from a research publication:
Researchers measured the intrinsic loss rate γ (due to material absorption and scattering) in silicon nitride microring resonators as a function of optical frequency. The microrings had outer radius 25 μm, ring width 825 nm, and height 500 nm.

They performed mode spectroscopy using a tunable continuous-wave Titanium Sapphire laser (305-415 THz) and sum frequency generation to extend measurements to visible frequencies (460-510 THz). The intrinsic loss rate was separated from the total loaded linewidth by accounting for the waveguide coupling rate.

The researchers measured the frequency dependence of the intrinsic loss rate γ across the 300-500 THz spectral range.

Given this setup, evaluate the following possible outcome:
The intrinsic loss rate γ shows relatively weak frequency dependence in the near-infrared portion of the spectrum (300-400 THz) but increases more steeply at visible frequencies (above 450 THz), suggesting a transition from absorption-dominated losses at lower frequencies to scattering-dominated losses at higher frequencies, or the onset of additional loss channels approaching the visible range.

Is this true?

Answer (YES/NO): NO